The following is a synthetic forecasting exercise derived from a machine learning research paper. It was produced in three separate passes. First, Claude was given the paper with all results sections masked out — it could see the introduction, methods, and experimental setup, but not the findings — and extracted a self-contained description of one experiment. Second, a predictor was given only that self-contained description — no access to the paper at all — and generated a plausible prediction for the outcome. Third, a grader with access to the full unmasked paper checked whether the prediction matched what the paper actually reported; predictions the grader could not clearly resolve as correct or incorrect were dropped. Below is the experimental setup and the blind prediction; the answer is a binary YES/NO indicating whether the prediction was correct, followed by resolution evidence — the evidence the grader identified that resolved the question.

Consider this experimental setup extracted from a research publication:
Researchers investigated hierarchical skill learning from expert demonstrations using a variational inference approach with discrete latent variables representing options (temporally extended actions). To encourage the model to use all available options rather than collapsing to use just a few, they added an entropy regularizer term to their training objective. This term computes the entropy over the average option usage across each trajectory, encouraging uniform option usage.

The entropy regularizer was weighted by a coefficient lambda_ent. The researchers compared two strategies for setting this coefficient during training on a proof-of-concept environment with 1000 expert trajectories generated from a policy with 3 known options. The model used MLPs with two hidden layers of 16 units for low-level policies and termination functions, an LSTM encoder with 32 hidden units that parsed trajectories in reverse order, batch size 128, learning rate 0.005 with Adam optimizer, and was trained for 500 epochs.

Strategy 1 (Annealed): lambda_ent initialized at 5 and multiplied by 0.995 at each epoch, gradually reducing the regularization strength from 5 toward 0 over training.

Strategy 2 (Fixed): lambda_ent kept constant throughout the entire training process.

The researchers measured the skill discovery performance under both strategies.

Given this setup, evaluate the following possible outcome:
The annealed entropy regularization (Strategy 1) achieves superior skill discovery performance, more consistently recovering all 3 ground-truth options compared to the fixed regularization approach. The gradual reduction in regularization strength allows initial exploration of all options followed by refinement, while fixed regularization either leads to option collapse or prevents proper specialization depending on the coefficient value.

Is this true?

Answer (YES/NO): NO